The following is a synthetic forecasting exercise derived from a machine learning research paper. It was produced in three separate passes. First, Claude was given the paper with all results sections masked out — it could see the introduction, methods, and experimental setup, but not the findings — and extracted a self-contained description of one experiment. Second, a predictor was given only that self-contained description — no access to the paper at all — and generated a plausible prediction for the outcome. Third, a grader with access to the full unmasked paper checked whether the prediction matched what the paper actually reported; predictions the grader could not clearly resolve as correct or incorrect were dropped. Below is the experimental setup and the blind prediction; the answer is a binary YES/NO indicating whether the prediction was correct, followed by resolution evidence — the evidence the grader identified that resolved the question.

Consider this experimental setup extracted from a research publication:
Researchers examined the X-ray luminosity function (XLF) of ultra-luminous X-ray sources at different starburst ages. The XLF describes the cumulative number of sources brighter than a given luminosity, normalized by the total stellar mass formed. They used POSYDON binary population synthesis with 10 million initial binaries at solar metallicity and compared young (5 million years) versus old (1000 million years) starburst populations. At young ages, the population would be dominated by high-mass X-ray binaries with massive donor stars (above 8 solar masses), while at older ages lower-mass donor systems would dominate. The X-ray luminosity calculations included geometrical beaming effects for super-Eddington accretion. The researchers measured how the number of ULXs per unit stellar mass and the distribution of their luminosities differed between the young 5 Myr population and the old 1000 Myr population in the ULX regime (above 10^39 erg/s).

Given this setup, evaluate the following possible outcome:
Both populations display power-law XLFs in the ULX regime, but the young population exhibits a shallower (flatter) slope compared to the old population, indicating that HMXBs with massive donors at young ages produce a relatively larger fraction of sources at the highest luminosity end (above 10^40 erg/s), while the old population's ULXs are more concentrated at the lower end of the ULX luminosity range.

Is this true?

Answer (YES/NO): NO